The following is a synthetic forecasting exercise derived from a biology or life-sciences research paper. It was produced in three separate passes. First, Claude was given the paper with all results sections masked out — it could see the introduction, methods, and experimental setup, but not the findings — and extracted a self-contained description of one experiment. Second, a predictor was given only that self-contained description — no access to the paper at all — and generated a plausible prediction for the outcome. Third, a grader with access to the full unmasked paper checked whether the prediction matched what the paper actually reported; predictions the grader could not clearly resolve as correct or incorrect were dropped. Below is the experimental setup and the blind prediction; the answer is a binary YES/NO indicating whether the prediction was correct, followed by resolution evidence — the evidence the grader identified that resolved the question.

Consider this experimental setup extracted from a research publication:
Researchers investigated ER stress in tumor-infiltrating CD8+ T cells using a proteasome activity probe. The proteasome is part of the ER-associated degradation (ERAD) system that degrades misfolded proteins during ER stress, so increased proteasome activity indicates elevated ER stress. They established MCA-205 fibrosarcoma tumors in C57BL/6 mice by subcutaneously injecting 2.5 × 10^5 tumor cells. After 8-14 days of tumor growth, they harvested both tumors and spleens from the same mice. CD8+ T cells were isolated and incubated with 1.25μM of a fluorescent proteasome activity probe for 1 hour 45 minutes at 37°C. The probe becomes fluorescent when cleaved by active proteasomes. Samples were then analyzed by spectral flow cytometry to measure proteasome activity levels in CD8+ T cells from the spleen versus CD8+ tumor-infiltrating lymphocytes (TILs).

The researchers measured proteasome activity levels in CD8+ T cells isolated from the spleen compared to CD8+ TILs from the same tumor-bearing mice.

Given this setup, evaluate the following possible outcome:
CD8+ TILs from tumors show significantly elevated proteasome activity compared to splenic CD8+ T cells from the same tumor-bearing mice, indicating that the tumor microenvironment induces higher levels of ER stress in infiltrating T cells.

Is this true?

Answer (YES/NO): YES